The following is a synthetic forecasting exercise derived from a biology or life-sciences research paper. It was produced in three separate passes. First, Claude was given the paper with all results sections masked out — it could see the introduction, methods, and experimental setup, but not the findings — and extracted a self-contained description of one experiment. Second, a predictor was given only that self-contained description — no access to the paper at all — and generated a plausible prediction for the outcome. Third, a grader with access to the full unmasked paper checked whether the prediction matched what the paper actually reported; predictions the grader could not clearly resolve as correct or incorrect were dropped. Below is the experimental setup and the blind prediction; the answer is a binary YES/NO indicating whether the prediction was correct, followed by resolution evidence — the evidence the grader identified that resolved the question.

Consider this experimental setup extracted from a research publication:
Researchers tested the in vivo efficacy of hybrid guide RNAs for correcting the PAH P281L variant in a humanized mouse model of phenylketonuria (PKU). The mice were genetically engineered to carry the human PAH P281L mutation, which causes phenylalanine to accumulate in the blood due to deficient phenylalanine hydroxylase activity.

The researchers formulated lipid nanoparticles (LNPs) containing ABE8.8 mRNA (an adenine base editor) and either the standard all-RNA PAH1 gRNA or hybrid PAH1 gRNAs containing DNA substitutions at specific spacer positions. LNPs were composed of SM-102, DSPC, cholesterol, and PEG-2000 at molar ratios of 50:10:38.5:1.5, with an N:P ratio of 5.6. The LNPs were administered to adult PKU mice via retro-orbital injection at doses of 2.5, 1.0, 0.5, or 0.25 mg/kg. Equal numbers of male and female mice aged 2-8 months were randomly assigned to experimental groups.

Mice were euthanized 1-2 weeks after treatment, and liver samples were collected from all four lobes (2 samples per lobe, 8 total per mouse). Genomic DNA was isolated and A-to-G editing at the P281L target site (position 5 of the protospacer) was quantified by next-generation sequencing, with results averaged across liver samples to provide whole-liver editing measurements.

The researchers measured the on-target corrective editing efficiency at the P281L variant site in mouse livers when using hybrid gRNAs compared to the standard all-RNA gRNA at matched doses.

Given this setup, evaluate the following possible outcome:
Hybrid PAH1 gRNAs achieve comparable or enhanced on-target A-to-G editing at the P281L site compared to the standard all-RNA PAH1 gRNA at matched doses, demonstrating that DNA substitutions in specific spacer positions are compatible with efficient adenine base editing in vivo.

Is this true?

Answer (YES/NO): YES